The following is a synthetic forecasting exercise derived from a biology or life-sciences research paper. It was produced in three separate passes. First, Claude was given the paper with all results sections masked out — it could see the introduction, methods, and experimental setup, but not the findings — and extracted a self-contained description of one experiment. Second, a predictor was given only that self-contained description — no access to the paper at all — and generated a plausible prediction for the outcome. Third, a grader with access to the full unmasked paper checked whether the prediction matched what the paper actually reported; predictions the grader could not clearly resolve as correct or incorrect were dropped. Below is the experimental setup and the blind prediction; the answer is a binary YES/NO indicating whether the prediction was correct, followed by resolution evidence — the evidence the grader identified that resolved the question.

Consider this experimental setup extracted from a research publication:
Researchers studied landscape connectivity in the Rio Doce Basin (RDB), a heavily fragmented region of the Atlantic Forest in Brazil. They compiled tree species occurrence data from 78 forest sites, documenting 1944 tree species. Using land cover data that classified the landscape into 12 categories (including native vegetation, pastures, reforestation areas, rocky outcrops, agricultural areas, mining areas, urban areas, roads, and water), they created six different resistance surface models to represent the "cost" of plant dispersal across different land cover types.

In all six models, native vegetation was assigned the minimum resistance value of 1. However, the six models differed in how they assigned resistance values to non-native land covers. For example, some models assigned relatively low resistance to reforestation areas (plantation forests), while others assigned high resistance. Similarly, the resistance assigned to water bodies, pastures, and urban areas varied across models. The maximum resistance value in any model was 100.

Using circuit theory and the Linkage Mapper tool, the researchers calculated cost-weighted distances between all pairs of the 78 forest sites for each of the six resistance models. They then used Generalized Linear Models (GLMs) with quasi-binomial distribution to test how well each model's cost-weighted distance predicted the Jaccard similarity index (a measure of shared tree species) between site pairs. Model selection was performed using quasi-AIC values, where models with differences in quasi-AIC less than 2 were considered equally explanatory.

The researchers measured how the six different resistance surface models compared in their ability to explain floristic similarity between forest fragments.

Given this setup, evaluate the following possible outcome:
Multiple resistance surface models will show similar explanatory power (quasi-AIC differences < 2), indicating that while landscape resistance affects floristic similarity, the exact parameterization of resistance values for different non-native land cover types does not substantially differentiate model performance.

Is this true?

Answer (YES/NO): NO